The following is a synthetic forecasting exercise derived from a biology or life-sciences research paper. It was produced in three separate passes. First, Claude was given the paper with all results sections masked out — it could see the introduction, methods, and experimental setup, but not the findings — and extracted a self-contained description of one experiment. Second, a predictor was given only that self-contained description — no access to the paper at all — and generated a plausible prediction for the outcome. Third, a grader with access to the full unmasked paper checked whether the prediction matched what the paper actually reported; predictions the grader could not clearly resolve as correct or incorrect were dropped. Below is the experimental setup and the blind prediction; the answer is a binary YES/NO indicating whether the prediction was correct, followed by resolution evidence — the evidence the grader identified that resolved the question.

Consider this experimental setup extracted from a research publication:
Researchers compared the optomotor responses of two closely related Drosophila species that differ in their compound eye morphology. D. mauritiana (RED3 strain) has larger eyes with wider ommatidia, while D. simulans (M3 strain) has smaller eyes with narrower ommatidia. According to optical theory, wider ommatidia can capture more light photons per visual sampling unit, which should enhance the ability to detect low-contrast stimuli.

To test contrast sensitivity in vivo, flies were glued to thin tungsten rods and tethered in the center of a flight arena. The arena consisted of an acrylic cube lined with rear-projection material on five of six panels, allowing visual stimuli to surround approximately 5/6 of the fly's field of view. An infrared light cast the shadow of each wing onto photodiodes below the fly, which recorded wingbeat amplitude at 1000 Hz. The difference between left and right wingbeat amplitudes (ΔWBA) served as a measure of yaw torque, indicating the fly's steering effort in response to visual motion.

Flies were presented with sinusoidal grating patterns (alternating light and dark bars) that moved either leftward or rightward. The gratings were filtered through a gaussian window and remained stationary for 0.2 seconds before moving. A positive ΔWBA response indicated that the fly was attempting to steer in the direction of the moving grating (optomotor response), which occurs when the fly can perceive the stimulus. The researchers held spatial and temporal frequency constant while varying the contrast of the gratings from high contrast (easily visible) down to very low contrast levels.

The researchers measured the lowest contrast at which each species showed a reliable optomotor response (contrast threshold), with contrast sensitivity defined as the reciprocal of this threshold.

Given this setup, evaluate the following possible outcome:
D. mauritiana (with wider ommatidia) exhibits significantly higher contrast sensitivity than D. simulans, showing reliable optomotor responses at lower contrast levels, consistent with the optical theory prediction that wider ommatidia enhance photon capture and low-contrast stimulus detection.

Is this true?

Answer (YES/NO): YES